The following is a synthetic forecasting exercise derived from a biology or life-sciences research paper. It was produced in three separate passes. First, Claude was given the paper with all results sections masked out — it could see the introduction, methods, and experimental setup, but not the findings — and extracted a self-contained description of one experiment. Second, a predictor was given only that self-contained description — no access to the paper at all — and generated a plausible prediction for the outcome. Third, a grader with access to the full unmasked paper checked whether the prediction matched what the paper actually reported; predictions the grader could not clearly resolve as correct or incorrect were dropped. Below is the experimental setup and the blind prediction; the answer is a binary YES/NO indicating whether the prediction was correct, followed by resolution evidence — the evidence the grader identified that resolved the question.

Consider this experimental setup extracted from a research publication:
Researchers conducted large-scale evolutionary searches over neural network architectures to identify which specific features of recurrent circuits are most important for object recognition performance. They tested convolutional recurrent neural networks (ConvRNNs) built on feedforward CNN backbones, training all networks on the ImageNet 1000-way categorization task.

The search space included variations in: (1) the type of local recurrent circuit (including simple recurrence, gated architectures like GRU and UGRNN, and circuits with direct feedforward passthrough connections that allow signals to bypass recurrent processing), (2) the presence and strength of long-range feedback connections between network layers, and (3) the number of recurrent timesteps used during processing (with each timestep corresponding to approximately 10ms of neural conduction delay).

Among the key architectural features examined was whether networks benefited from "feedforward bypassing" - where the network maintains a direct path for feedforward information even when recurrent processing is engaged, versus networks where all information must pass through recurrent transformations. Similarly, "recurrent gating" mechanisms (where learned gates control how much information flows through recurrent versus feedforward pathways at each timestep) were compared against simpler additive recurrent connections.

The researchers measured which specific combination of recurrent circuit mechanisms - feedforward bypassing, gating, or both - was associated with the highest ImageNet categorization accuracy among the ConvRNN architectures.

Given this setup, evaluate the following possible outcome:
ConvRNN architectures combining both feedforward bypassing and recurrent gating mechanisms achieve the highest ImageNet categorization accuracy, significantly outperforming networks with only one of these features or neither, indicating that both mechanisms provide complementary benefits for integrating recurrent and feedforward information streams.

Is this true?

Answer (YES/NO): YES